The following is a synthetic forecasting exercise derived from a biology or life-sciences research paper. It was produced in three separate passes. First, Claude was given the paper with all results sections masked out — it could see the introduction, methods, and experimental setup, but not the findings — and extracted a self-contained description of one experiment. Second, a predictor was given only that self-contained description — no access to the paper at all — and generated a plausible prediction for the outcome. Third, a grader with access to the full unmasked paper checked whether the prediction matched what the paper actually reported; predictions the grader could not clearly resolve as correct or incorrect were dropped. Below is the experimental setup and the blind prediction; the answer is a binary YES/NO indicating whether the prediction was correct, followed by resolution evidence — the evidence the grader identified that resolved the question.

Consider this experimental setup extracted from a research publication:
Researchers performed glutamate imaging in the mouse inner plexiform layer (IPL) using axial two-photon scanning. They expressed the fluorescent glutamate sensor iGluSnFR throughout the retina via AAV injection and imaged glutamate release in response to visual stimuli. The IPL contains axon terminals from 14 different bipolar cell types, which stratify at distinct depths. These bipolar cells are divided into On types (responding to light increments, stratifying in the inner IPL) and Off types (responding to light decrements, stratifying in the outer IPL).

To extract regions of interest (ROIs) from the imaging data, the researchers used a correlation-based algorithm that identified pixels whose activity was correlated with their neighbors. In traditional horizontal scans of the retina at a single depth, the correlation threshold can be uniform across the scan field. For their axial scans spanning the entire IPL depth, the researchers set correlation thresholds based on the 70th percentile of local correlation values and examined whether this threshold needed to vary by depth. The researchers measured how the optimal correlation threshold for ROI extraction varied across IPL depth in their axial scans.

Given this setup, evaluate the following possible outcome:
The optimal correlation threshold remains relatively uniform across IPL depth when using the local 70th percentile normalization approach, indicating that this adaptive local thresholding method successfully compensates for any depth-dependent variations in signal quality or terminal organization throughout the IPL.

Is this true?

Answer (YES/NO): NO